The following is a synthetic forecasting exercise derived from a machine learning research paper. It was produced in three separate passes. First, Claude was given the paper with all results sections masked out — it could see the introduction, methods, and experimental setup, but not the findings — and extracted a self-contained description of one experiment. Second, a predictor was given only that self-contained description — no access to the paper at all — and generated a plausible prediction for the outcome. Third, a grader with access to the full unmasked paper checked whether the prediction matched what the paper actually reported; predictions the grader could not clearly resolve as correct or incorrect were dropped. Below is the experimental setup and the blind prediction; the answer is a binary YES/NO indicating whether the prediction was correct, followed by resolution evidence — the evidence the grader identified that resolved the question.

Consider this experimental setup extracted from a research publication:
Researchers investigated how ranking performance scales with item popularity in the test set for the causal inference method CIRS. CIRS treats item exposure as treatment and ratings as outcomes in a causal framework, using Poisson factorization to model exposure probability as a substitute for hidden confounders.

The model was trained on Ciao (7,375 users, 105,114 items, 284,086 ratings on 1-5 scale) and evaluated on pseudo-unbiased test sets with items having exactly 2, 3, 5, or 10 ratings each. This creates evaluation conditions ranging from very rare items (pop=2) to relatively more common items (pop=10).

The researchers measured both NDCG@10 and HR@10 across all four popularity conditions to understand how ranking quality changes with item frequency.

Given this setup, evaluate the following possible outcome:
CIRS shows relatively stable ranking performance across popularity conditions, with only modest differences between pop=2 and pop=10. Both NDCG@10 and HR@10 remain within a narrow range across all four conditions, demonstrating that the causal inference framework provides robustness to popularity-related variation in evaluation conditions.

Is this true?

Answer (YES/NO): NO